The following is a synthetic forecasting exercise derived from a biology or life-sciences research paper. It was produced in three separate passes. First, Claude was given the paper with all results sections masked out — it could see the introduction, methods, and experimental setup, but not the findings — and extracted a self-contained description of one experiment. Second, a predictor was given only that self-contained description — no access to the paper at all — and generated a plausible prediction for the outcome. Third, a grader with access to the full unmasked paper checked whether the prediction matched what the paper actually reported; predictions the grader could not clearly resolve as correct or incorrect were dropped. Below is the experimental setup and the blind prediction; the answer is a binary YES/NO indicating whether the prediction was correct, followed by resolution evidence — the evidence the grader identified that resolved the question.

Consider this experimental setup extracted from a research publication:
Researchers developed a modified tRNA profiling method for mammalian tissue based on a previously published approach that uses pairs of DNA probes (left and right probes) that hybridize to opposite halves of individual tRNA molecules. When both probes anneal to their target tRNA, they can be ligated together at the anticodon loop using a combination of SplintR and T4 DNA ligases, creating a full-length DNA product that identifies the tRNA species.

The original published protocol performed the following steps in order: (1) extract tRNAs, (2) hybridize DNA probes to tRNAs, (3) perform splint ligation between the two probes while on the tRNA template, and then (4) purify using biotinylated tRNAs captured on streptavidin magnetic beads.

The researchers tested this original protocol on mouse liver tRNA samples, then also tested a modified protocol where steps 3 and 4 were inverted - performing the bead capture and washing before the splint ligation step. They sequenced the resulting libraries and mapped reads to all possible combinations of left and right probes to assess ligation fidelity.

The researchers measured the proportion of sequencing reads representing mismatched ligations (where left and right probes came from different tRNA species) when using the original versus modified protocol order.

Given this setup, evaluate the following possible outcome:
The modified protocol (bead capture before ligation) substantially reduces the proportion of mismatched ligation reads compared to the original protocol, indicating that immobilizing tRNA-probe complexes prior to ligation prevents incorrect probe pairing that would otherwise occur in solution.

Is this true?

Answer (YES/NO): YES